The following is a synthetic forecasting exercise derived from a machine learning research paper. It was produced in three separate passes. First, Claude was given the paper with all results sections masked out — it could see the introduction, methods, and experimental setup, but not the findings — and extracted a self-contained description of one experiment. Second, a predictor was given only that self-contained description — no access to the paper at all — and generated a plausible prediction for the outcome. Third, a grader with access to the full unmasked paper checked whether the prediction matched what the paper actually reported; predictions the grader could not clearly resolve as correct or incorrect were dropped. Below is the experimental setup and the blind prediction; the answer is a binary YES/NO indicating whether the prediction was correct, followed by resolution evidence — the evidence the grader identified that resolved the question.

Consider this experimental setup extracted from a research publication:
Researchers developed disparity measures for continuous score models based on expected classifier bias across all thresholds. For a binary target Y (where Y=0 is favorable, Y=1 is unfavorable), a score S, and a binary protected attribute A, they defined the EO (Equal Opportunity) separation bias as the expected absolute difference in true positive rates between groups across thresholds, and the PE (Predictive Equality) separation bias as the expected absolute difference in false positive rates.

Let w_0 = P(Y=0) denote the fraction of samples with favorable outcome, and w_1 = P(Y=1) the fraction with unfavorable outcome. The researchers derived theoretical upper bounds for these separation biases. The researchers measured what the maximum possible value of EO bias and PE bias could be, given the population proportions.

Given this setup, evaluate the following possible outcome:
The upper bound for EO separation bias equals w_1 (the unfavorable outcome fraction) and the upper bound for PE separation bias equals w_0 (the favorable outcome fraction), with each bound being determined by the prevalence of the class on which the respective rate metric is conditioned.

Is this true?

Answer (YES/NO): NO